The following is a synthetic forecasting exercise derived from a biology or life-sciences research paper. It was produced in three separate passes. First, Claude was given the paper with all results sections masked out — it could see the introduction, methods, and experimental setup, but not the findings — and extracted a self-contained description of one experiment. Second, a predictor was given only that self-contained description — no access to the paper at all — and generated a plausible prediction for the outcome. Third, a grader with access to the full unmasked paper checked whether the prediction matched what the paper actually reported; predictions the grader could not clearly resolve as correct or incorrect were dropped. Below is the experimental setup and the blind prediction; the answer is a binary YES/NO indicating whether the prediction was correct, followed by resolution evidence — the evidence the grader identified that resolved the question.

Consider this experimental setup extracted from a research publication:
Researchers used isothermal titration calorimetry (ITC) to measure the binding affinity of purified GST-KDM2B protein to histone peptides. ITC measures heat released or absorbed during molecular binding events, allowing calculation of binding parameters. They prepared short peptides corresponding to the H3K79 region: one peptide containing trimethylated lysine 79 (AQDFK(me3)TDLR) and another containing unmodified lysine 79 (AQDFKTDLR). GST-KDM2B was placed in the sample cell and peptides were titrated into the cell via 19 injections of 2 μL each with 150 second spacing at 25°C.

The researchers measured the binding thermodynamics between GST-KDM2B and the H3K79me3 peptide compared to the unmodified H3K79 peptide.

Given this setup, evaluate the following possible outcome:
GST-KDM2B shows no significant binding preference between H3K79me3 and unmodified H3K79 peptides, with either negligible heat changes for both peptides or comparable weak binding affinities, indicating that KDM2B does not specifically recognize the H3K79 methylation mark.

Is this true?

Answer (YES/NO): NO